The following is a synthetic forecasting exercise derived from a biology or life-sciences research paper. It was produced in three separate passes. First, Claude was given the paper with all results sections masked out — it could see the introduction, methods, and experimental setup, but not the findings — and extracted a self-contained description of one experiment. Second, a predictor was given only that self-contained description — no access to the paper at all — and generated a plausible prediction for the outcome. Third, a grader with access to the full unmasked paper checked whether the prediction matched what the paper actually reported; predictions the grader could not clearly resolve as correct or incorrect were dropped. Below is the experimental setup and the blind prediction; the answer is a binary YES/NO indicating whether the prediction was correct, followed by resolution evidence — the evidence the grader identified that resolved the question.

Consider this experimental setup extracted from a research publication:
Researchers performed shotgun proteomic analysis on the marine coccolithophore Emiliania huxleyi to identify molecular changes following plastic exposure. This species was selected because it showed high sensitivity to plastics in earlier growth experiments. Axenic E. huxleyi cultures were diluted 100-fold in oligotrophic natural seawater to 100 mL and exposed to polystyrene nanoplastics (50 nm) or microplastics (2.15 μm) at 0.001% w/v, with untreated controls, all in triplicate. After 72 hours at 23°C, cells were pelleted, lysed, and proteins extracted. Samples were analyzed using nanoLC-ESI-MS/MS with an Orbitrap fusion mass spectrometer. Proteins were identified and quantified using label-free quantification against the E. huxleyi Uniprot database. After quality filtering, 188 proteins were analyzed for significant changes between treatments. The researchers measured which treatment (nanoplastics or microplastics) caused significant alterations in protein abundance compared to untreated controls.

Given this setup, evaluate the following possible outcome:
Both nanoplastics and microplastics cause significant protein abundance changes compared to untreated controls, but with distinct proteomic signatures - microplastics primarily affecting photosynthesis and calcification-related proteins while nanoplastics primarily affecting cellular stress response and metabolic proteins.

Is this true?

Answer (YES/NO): NO